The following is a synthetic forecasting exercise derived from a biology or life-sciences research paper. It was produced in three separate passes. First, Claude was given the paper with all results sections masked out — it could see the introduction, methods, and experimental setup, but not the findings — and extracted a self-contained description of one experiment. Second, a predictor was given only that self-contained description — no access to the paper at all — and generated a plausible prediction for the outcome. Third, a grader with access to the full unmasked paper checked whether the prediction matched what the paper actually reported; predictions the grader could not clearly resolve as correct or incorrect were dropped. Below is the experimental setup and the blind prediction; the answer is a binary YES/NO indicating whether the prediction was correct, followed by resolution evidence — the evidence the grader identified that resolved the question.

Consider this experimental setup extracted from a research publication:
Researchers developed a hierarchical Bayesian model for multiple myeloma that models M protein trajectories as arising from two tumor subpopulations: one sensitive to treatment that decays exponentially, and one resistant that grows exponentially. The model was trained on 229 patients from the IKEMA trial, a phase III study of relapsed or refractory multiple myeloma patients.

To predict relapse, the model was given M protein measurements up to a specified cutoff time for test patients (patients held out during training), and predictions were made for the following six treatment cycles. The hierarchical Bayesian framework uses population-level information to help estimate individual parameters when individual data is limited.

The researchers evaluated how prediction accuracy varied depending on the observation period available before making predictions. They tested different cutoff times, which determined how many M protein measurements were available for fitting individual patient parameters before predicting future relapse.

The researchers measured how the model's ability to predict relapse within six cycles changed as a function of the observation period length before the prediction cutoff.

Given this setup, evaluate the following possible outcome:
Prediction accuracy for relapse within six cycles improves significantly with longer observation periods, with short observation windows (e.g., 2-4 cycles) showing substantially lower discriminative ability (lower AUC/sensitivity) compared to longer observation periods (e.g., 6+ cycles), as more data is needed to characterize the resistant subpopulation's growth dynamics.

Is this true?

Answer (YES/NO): YES